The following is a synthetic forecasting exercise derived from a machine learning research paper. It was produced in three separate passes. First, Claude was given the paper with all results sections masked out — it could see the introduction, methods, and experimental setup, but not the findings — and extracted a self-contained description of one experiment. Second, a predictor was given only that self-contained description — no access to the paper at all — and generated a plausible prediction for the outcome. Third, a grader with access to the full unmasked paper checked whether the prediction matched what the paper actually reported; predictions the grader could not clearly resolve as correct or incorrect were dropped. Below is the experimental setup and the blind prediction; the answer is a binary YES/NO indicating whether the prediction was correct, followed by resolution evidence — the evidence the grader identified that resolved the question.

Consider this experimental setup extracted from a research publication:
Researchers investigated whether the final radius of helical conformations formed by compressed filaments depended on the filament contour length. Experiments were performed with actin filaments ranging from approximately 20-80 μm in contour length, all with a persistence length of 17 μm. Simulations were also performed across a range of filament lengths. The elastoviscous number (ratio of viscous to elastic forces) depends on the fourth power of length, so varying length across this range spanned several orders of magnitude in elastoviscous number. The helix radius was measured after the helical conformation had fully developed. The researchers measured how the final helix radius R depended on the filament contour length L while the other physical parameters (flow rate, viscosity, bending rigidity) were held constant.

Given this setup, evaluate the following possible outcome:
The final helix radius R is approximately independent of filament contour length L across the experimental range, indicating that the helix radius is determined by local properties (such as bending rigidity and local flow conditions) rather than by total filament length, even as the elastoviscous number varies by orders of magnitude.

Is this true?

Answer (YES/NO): YES